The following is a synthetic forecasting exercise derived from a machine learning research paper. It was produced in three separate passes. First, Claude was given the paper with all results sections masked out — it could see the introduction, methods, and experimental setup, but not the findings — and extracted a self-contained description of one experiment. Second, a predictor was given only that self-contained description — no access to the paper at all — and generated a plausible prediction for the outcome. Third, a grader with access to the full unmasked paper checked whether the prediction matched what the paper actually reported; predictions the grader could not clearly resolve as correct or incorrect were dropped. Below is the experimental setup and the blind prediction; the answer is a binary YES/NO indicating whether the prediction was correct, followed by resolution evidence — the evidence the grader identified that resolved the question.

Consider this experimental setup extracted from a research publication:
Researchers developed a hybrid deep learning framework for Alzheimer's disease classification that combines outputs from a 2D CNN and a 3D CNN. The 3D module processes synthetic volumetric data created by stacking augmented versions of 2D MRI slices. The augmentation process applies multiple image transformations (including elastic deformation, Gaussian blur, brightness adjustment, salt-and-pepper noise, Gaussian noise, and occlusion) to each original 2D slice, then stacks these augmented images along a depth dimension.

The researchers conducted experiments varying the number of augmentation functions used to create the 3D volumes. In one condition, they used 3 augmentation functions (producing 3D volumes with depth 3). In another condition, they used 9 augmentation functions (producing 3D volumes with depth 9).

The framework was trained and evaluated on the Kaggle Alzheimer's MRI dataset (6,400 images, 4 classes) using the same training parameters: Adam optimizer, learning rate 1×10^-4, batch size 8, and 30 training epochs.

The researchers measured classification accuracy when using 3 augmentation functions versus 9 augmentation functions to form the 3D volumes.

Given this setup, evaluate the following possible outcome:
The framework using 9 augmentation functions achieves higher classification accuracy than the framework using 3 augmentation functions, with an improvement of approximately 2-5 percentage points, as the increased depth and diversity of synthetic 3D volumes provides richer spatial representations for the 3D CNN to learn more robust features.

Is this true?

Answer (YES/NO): NO